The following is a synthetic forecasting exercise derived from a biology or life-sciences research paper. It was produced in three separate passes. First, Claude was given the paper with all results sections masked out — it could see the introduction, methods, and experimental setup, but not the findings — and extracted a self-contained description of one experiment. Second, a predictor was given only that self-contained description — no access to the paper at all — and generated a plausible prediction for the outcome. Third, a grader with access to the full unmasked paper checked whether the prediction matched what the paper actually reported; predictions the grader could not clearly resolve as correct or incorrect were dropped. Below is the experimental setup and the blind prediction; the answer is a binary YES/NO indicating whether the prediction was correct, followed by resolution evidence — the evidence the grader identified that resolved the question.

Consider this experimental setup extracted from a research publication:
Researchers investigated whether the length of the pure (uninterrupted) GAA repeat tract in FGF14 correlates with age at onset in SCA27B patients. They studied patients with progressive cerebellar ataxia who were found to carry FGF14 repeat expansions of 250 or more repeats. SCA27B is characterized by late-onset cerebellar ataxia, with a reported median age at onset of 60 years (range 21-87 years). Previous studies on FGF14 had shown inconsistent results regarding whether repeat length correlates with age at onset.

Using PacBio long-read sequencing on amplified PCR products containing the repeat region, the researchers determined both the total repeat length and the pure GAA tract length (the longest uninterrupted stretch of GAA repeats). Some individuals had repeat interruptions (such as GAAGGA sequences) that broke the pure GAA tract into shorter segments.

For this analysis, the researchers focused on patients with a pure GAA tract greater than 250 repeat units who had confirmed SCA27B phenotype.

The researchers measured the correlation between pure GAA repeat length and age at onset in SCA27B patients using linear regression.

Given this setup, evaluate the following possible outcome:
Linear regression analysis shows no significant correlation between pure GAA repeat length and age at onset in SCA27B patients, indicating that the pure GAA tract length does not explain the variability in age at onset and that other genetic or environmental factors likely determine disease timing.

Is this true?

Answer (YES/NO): NO